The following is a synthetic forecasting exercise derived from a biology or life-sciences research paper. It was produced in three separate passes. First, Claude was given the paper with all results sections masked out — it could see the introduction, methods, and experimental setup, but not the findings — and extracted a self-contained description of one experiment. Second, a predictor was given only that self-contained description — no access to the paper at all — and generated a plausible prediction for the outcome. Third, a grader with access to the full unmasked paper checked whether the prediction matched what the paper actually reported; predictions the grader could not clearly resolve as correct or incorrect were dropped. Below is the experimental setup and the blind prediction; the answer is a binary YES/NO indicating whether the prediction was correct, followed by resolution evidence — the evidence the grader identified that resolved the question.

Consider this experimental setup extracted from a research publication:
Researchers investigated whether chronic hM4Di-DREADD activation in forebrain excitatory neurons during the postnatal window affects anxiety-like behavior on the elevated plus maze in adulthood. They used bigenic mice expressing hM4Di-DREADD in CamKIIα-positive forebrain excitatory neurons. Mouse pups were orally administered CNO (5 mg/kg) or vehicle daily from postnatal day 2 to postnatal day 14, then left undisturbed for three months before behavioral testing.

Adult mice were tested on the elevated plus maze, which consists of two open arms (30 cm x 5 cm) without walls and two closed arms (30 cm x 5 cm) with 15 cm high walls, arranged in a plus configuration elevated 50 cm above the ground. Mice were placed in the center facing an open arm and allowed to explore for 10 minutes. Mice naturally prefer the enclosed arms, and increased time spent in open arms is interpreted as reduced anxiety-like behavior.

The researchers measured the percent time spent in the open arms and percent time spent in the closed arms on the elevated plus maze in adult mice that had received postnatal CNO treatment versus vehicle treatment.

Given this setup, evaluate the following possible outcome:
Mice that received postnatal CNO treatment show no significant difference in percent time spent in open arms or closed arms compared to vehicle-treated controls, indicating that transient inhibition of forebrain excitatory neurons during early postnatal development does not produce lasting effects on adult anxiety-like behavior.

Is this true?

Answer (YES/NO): YES